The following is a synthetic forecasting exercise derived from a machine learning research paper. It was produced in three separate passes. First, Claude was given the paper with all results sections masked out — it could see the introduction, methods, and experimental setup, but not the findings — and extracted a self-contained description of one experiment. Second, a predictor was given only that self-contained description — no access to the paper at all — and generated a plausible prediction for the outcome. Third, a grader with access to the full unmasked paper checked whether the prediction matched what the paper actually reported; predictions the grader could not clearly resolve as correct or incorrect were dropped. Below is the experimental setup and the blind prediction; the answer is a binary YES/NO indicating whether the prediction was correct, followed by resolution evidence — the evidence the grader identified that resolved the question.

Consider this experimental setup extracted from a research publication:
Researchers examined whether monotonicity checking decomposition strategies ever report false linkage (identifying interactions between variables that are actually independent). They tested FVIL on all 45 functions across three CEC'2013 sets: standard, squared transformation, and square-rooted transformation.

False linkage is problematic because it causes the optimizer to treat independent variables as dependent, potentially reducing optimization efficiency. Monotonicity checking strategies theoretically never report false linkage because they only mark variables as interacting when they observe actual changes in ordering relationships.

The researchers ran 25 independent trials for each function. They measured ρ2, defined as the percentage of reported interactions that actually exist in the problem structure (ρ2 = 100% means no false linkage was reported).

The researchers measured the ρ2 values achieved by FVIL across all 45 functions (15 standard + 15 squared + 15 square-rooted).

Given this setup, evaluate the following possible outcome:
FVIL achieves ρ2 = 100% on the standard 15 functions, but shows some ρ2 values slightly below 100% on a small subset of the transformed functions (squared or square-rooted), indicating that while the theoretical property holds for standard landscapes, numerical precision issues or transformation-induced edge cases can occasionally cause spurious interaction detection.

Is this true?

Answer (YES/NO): NO